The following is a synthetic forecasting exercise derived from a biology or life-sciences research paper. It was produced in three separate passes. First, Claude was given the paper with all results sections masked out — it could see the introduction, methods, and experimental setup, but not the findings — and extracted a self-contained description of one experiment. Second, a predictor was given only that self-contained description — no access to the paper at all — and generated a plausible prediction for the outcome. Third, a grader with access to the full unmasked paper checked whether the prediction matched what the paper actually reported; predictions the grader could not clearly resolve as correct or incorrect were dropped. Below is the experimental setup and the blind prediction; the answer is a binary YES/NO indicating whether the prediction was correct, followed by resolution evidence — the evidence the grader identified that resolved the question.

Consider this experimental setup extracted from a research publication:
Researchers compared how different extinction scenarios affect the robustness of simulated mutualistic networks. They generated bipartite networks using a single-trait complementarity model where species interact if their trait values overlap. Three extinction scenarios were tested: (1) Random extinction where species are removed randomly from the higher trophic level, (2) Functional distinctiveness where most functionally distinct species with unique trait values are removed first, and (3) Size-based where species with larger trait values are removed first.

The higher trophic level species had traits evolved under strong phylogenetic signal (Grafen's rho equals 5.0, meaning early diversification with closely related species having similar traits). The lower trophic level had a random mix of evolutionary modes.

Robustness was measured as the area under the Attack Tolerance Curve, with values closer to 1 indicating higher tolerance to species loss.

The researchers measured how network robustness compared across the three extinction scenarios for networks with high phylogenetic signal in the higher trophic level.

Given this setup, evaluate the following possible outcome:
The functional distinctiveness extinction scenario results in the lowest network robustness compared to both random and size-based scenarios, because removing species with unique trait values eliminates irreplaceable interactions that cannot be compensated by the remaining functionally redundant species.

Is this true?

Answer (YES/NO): YES